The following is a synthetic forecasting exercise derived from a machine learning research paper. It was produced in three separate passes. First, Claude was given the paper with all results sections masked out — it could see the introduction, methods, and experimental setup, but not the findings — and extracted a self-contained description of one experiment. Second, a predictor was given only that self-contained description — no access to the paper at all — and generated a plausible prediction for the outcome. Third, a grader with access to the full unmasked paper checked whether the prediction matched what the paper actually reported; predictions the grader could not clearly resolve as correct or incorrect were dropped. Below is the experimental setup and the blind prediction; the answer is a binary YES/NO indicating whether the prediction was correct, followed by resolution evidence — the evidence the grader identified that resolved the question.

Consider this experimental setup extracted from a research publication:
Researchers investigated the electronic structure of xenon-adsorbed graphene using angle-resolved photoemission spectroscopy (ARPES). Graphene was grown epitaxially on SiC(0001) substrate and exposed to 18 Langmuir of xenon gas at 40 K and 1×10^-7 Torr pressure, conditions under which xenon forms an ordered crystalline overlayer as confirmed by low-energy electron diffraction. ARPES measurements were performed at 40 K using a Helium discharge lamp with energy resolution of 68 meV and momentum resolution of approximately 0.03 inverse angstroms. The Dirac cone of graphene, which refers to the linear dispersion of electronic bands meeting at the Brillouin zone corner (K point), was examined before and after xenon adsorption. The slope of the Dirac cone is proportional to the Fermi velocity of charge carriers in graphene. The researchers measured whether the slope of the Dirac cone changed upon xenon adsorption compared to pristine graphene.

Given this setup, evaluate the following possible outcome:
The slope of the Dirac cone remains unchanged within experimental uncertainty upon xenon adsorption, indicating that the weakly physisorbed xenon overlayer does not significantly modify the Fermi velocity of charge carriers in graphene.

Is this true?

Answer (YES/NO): NO